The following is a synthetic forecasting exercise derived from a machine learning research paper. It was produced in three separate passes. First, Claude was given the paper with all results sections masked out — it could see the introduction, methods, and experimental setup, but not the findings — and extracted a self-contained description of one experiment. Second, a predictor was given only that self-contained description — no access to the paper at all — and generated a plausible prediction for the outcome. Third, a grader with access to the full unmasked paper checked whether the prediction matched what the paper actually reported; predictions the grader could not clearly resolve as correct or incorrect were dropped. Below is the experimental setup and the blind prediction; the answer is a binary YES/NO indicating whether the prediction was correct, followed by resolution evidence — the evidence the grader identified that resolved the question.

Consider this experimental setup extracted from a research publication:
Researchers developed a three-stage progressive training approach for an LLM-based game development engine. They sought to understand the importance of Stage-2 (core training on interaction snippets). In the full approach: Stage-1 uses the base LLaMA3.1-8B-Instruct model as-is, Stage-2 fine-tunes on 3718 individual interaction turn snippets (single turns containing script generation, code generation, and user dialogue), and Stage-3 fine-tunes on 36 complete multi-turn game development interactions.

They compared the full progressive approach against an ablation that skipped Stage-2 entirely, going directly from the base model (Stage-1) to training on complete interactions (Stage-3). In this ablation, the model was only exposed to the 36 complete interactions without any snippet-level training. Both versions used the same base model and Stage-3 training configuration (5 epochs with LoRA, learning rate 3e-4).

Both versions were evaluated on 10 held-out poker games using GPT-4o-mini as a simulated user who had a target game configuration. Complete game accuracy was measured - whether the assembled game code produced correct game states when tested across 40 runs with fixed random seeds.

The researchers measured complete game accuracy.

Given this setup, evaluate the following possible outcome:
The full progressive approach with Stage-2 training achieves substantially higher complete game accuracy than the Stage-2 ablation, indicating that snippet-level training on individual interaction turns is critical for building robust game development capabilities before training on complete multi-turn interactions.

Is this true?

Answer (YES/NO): YES